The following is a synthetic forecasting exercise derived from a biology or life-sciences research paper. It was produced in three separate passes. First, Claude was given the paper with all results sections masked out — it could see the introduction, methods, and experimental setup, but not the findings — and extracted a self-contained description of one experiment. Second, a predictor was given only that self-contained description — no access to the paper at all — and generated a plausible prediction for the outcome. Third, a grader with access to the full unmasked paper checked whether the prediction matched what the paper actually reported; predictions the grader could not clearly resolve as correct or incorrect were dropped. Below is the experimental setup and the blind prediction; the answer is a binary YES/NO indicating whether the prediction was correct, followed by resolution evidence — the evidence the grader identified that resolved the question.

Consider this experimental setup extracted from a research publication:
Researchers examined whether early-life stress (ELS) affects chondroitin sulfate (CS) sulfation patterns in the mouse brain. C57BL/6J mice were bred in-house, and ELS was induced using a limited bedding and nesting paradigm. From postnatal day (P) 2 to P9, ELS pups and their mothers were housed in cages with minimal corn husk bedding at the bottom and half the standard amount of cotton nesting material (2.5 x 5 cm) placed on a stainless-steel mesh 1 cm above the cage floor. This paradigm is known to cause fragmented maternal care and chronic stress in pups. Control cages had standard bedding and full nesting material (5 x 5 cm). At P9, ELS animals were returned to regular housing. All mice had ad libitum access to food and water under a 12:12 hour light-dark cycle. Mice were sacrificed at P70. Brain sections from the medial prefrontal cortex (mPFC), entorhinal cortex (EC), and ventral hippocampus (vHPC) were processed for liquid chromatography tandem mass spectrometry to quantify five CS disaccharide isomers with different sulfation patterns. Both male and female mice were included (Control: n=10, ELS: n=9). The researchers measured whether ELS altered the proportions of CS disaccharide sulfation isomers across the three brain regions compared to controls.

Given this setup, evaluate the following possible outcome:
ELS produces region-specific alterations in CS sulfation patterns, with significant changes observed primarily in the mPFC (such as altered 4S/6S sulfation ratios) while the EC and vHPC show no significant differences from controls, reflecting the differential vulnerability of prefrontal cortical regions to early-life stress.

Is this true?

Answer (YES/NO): NO